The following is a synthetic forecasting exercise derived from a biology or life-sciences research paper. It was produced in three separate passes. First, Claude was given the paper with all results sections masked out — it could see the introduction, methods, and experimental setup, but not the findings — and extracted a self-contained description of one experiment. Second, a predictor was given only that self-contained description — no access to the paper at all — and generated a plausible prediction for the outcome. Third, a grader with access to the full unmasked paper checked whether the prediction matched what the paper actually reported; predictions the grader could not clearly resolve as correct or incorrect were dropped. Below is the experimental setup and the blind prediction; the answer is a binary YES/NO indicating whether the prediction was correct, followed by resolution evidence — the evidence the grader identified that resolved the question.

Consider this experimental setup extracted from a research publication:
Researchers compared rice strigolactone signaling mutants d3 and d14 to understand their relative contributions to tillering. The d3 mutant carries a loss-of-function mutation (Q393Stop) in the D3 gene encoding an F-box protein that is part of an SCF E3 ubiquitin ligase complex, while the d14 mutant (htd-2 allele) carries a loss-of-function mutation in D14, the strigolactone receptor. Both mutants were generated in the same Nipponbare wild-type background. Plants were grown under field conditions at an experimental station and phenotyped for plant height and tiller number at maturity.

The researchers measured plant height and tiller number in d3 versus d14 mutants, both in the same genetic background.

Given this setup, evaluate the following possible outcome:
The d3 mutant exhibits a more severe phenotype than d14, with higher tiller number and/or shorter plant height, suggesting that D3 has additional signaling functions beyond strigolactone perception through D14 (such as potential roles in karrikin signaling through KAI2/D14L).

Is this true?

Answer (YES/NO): YES